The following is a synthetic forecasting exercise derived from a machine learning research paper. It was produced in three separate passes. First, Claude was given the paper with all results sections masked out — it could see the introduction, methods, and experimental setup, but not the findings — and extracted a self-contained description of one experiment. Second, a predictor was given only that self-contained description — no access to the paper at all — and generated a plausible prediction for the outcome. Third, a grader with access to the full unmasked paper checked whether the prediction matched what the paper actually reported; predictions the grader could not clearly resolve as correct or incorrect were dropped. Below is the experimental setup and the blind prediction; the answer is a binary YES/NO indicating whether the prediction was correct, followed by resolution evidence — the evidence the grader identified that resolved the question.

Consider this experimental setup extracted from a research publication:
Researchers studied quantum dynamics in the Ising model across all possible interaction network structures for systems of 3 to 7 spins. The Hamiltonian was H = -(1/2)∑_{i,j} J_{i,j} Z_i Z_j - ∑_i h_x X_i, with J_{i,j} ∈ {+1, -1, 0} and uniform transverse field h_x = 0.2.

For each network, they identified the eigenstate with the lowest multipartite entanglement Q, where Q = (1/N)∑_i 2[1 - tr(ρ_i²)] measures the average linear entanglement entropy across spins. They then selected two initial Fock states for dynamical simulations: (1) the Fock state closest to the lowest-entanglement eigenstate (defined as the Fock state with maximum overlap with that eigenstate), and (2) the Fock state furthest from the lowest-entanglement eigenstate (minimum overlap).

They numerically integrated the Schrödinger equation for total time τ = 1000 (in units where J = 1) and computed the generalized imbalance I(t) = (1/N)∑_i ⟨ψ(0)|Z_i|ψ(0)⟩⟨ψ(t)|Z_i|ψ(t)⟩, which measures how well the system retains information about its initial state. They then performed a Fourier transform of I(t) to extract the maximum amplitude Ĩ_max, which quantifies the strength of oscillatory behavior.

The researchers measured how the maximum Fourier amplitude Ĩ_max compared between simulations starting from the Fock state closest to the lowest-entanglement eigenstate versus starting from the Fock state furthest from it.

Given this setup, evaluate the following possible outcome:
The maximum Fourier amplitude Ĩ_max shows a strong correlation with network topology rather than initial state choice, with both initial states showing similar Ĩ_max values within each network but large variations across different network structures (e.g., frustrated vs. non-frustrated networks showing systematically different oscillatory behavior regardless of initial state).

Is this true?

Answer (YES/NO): NO